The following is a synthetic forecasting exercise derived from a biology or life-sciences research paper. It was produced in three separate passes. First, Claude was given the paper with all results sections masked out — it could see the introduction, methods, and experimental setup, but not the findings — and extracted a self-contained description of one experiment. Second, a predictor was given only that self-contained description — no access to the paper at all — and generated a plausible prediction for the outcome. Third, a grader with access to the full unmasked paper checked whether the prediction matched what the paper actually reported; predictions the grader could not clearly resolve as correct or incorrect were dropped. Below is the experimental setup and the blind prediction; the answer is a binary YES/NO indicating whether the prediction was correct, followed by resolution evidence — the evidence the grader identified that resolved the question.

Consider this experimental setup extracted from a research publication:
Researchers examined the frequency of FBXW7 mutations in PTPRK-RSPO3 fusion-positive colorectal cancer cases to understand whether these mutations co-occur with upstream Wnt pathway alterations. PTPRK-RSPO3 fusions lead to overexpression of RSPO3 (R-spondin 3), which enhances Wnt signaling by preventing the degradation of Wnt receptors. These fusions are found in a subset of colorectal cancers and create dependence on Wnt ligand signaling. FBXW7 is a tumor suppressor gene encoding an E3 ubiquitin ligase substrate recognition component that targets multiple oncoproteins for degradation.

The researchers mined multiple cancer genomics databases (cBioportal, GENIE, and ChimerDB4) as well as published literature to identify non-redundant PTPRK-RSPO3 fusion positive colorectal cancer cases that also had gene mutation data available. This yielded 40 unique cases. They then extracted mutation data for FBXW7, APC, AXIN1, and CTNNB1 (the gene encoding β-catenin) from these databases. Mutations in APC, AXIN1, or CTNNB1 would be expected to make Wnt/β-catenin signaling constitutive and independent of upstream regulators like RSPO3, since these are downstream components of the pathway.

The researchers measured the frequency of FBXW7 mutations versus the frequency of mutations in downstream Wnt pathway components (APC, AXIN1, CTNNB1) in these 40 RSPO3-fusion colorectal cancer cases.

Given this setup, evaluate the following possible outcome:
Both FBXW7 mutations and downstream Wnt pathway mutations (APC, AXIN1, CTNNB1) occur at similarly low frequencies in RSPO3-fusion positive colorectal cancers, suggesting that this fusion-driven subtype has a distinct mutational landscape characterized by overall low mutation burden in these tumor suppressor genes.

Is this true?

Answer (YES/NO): NO